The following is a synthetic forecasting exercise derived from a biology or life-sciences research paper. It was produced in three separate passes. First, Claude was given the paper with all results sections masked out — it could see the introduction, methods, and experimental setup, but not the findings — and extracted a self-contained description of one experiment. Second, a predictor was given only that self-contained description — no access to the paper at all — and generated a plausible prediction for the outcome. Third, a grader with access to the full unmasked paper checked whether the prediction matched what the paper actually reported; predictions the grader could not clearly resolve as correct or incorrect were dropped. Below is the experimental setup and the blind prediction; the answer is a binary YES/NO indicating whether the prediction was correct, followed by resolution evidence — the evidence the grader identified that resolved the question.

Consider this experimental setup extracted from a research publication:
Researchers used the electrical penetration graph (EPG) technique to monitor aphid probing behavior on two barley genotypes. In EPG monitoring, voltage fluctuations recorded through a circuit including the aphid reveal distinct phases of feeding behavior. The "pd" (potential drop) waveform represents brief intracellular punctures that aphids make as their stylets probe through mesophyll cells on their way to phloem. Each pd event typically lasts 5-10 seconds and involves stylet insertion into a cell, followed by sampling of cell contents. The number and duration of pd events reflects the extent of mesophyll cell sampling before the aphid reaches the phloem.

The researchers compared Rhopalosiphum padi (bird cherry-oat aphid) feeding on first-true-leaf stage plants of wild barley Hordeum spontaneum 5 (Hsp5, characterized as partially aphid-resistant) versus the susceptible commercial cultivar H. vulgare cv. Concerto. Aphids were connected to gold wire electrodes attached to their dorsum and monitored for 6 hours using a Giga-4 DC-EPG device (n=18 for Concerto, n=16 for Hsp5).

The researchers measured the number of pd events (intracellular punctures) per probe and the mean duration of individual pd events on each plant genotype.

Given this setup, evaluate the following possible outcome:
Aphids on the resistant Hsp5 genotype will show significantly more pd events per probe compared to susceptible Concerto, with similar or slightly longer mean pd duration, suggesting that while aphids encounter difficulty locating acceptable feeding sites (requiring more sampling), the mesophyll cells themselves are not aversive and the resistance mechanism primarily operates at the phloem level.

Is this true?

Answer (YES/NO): NO